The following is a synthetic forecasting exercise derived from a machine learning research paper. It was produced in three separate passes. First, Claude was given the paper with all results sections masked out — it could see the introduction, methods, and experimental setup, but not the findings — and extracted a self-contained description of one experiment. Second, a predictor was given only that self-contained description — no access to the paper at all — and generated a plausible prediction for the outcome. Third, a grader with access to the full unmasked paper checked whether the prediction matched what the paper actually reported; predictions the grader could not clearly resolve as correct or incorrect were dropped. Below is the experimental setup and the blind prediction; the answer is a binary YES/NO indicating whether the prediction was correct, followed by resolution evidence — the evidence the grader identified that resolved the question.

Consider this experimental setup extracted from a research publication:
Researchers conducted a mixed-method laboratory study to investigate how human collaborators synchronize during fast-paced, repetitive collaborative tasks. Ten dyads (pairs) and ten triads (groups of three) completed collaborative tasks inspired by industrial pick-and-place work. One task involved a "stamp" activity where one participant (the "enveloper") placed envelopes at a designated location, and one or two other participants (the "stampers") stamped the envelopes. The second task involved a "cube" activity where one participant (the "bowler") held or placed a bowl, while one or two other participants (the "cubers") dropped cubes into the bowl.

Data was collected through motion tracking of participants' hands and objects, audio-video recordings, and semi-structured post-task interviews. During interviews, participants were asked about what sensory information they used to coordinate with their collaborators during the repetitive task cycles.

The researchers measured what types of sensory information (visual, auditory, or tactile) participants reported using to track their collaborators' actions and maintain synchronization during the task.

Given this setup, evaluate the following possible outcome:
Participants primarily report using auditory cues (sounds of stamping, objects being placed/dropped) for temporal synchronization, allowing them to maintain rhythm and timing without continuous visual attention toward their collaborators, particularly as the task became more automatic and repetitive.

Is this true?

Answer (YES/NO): NO